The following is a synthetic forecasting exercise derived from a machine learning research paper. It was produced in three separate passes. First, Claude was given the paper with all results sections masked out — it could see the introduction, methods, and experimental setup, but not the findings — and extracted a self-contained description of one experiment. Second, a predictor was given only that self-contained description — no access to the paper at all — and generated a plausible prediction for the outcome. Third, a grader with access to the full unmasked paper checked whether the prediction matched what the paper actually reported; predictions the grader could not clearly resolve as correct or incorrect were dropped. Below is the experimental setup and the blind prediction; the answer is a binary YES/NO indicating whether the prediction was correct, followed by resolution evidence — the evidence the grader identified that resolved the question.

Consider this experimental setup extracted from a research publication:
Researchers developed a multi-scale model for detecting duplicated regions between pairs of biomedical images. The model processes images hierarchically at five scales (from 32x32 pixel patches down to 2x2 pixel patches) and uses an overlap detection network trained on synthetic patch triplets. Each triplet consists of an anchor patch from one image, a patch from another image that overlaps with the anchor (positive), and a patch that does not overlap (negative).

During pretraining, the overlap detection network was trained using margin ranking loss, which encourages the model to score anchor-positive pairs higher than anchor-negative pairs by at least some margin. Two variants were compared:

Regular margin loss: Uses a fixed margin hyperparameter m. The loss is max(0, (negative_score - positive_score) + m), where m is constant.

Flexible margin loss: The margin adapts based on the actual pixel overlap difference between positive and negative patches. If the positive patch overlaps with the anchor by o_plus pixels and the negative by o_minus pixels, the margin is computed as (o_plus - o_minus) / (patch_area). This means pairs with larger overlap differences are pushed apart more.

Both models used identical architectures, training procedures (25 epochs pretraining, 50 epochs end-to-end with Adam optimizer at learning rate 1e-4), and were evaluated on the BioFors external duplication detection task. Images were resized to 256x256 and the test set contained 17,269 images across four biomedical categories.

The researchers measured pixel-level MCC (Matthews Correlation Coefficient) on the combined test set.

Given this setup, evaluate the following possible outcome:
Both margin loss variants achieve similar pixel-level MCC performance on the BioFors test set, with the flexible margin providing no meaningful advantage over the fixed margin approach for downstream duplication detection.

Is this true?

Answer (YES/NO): NO